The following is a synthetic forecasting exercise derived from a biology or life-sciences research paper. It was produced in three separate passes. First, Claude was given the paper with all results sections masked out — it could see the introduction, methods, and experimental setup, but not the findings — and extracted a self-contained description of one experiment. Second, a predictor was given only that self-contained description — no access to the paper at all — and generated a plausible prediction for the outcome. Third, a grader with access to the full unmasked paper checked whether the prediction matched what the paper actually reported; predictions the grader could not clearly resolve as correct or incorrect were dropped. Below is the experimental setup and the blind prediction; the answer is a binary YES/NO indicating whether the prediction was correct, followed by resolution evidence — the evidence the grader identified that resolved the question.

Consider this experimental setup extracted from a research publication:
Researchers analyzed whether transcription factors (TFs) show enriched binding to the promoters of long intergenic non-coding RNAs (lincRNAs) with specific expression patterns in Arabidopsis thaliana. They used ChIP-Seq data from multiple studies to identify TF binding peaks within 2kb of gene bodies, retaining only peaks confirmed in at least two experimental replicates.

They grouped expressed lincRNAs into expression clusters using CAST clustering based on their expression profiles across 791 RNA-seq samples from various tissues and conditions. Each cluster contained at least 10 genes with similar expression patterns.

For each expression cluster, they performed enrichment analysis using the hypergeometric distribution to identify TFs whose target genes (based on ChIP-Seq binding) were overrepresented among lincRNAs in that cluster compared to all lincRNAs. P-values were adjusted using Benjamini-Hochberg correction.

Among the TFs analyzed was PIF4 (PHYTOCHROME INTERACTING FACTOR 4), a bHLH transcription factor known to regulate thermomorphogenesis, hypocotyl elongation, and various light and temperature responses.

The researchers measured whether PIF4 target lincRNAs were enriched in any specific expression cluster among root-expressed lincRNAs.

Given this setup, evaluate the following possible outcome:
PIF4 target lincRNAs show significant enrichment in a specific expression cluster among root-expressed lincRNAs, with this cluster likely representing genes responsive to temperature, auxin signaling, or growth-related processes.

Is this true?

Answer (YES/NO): NO